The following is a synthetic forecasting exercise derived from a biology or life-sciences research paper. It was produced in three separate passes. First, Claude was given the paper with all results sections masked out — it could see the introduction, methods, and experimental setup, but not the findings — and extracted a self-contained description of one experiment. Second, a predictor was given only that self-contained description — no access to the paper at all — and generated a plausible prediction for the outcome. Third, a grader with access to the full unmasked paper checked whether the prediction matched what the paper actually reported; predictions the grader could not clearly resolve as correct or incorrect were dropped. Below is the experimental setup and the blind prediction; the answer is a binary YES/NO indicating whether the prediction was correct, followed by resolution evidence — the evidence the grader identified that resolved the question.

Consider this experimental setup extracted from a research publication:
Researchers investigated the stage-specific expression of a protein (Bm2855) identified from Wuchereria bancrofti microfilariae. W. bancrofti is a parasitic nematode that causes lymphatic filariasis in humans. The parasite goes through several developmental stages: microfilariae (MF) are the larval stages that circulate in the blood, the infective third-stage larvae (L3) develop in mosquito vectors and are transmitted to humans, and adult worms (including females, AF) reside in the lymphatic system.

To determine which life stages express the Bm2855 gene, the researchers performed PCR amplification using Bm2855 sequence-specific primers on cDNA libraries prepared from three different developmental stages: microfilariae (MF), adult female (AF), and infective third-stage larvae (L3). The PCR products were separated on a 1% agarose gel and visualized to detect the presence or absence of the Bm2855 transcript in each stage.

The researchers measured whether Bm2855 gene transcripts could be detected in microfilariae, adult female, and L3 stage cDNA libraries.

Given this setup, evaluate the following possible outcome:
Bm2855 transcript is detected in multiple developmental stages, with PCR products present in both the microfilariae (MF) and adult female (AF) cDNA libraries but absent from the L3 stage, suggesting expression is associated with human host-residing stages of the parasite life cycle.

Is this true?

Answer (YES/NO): NO